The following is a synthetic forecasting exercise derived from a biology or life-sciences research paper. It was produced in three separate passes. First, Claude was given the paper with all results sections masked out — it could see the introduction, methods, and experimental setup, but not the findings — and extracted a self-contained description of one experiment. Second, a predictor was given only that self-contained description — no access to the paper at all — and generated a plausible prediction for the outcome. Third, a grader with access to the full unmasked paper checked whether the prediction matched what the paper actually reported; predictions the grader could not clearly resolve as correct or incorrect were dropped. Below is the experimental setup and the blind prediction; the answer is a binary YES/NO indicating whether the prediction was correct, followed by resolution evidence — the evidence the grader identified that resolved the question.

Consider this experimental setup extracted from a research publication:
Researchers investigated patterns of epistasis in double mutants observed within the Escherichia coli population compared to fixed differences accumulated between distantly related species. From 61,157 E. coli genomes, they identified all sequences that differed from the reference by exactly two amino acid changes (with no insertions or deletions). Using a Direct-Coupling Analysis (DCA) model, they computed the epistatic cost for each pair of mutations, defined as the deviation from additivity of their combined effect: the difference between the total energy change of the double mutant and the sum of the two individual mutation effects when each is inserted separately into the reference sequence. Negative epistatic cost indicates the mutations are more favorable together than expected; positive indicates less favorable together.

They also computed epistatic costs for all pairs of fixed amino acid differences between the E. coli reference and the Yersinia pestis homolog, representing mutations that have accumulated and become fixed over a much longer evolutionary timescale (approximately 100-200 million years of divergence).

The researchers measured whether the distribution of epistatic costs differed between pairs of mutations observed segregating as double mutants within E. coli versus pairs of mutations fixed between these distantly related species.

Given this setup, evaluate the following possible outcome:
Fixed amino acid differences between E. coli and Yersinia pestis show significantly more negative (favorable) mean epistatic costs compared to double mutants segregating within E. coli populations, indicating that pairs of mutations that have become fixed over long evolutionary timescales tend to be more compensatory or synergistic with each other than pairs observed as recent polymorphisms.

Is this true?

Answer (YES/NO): YES